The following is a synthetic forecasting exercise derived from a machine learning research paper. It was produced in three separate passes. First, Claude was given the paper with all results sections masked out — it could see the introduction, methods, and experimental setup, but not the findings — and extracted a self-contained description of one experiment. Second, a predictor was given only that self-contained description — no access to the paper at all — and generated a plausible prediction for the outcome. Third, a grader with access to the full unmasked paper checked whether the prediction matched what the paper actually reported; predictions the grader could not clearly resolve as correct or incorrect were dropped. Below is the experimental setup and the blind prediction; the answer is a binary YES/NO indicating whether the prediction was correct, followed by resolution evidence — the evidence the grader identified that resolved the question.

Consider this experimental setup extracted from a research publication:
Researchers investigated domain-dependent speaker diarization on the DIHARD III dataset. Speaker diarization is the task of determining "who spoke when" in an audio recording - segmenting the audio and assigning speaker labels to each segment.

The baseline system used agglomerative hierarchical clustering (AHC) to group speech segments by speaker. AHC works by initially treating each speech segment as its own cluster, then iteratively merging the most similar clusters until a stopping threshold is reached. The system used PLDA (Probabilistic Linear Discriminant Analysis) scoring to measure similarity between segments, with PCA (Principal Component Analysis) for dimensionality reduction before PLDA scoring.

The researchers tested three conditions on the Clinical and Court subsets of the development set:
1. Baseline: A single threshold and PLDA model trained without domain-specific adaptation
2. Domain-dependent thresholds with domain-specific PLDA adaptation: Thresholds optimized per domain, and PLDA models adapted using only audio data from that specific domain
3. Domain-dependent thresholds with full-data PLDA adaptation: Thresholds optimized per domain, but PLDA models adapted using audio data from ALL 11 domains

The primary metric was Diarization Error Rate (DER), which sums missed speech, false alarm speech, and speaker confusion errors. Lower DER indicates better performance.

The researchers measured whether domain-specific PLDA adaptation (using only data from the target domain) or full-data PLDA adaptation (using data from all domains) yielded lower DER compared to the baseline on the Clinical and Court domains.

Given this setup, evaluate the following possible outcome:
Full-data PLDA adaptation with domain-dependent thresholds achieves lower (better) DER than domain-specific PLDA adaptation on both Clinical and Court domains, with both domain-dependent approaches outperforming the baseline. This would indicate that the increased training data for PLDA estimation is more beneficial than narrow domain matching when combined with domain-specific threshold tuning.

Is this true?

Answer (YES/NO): NO